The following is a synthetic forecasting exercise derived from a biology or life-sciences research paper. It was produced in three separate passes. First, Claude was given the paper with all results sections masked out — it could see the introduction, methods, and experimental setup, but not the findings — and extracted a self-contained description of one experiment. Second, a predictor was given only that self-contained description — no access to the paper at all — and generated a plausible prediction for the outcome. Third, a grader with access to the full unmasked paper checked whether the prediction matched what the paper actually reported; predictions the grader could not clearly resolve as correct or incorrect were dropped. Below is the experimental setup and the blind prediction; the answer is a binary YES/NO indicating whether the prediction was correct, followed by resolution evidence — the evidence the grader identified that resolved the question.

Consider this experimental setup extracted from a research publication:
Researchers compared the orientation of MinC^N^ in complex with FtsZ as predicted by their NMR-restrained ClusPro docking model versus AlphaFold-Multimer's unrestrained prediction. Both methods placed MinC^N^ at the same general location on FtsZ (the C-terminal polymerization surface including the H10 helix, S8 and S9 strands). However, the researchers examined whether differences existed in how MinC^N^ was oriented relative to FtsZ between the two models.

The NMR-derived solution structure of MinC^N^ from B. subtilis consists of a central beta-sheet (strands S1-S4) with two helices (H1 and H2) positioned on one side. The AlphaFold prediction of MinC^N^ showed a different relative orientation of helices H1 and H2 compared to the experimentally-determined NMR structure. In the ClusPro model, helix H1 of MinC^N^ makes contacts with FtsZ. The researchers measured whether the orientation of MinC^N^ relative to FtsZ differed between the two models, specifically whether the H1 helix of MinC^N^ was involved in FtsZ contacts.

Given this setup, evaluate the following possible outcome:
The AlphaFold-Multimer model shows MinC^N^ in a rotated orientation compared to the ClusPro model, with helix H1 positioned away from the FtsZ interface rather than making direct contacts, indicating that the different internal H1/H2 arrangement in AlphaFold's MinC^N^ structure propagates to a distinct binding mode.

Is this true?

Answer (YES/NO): YES